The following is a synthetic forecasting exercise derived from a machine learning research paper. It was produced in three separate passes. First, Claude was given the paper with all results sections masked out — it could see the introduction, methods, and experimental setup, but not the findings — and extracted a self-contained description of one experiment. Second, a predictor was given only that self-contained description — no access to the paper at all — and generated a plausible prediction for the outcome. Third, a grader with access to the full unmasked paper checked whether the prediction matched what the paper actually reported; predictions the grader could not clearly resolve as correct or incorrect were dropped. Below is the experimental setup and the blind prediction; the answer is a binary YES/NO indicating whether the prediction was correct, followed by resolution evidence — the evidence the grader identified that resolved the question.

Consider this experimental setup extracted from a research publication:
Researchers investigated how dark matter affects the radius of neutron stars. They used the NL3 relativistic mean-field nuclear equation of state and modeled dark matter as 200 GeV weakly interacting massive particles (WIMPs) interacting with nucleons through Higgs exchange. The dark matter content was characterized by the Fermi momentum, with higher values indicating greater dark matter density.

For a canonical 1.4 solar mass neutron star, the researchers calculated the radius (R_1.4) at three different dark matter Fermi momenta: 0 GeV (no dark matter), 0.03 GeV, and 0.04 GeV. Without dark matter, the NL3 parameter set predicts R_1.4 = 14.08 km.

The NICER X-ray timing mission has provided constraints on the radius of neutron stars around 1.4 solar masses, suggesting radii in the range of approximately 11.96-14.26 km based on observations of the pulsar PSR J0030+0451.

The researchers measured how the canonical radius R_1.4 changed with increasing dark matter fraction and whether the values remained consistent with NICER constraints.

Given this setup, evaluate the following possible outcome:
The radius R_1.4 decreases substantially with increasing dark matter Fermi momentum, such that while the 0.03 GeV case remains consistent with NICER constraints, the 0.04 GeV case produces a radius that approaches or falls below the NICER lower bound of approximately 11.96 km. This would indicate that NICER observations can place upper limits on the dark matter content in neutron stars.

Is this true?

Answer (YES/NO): YES